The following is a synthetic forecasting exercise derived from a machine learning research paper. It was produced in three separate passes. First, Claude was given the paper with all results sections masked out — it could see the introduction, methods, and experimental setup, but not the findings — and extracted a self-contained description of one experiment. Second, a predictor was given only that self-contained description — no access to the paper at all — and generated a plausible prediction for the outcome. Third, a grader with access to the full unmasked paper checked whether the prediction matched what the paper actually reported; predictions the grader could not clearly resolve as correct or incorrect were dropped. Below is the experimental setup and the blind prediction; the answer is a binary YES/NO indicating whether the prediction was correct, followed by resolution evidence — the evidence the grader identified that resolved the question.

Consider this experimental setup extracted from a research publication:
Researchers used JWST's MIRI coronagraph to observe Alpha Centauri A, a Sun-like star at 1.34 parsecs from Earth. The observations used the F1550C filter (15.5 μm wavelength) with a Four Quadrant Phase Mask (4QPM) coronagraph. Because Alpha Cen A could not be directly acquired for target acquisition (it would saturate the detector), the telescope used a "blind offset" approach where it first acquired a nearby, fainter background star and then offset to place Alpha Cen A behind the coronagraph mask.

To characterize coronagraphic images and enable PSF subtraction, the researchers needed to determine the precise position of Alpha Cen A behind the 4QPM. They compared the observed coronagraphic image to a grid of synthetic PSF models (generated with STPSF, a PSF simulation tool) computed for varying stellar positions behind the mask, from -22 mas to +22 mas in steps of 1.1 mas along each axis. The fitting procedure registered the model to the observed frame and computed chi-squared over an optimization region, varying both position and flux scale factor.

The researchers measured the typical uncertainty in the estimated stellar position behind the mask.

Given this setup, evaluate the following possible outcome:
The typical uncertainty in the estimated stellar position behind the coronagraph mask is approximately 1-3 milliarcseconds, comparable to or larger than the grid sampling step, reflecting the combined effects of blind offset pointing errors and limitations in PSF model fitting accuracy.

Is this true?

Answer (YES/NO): YES